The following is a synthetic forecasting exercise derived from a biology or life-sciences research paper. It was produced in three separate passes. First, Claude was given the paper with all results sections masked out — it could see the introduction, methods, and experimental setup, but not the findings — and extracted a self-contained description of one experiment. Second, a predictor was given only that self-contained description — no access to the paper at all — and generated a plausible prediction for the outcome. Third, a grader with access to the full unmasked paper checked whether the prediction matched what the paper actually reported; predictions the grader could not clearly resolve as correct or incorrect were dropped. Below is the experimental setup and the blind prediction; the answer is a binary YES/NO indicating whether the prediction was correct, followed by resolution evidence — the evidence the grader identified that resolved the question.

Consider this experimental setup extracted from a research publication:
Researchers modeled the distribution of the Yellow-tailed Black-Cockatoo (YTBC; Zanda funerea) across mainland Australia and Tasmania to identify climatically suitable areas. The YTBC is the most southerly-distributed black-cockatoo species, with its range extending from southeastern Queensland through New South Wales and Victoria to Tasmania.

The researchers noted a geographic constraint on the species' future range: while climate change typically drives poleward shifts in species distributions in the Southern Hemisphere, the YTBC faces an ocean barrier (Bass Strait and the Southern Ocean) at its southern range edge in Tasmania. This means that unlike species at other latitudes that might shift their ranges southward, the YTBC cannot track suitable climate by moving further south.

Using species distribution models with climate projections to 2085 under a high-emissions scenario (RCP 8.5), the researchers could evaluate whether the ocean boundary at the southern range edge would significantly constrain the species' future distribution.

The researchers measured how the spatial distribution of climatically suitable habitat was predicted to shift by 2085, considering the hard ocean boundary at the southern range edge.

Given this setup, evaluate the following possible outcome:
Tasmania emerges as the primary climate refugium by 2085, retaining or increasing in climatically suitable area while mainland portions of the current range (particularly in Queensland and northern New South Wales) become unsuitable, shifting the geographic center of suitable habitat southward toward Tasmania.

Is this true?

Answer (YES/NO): YES